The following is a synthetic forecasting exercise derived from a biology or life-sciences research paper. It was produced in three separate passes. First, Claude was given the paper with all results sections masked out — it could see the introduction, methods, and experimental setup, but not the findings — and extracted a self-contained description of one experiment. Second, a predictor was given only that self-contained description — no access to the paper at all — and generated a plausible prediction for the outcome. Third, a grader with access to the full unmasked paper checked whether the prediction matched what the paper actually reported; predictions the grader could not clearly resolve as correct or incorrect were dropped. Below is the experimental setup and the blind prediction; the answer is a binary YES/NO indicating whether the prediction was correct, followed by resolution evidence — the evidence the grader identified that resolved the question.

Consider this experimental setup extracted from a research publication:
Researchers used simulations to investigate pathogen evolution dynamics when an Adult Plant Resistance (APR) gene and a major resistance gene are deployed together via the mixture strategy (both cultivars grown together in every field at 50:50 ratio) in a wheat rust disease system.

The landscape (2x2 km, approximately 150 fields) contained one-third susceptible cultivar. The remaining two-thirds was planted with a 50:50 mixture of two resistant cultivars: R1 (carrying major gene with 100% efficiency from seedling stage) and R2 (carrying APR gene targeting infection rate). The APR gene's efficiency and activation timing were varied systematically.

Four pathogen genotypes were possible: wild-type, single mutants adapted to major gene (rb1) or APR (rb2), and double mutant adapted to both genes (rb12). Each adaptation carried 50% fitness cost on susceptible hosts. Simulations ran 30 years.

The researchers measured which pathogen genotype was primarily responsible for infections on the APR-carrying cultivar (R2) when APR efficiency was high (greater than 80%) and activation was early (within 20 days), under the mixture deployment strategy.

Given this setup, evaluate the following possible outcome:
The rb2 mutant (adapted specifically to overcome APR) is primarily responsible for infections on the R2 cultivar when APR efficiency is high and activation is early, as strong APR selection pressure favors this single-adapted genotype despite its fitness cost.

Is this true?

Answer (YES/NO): YES